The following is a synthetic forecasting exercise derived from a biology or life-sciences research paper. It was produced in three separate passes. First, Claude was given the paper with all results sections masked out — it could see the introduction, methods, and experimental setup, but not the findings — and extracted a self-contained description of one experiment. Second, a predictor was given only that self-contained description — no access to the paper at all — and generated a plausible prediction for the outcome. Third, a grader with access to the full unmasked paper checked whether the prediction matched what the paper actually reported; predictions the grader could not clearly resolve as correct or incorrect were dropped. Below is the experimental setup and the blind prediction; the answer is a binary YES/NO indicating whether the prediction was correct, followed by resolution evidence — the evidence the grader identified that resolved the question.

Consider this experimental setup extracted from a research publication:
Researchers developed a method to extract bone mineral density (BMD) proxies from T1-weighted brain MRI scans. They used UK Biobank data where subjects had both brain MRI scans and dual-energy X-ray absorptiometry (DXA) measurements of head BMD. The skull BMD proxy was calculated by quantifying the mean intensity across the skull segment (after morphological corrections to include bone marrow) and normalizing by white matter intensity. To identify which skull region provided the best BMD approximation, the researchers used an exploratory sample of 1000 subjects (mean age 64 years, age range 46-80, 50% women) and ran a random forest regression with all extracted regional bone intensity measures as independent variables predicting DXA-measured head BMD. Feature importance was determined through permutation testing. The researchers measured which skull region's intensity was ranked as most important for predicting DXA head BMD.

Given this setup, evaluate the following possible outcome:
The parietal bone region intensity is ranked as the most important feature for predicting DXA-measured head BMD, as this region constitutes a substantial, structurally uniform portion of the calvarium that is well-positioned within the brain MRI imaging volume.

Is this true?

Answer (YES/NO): NO